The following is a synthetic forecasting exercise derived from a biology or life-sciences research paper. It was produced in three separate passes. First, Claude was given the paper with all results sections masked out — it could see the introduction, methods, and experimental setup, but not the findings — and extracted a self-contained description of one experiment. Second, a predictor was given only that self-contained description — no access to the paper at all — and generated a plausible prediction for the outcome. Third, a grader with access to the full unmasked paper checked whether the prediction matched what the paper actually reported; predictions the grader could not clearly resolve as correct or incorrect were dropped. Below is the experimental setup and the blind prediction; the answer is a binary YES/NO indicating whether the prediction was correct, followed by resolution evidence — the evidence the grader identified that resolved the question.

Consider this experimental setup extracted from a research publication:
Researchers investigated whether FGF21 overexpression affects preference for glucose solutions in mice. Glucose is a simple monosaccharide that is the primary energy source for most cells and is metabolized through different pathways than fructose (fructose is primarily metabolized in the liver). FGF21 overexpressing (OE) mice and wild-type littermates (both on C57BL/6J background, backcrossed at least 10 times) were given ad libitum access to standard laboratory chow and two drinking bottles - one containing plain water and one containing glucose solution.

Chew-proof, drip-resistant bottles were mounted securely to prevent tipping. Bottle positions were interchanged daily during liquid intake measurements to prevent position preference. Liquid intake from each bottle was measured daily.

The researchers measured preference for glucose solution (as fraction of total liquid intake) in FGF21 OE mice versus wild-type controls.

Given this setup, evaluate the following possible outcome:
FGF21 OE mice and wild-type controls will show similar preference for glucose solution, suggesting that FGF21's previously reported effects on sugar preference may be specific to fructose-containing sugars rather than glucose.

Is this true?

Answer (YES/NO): YES